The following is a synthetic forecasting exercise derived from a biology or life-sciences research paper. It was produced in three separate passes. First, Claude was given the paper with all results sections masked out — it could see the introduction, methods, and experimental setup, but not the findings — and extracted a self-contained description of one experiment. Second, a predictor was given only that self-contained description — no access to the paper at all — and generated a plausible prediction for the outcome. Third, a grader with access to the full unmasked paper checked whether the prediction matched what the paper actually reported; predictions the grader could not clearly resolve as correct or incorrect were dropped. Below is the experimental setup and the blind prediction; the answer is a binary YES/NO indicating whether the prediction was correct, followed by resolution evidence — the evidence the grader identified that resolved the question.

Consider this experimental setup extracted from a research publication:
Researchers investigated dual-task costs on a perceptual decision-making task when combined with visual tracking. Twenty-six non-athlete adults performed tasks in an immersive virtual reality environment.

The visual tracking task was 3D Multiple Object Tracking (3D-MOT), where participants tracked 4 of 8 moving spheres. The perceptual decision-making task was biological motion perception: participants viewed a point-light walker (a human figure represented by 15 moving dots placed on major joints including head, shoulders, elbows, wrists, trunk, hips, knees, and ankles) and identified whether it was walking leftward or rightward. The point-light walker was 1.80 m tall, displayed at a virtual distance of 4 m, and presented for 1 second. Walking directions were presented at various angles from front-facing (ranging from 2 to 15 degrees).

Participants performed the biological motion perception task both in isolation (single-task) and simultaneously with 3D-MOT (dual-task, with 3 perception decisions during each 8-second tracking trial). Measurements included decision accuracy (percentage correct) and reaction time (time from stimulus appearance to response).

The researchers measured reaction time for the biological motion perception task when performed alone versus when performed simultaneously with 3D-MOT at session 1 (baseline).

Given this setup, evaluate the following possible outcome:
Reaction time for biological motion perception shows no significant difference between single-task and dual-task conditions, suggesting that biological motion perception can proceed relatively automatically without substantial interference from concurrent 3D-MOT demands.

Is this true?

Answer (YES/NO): NO